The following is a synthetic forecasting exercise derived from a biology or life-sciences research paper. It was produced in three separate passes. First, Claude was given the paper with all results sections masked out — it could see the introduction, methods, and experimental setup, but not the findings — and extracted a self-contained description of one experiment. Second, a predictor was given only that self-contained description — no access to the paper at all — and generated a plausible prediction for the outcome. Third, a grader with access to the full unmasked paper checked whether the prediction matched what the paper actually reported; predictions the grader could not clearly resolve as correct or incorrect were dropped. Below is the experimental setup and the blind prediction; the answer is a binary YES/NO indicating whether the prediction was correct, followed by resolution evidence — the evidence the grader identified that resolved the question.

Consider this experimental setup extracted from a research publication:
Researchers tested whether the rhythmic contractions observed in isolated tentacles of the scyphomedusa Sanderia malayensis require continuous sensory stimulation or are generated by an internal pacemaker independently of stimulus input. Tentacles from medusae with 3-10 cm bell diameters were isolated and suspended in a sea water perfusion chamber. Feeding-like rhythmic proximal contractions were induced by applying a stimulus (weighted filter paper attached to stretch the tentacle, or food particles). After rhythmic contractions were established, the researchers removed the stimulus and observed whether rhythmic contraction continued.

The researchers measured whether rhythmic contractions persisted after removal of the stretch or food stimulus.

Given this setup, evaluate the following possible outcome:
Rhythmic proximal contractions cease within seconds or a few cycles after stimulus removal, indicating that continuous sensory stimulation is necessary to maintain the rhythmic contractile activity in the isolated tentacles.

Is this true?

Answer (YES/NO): YES